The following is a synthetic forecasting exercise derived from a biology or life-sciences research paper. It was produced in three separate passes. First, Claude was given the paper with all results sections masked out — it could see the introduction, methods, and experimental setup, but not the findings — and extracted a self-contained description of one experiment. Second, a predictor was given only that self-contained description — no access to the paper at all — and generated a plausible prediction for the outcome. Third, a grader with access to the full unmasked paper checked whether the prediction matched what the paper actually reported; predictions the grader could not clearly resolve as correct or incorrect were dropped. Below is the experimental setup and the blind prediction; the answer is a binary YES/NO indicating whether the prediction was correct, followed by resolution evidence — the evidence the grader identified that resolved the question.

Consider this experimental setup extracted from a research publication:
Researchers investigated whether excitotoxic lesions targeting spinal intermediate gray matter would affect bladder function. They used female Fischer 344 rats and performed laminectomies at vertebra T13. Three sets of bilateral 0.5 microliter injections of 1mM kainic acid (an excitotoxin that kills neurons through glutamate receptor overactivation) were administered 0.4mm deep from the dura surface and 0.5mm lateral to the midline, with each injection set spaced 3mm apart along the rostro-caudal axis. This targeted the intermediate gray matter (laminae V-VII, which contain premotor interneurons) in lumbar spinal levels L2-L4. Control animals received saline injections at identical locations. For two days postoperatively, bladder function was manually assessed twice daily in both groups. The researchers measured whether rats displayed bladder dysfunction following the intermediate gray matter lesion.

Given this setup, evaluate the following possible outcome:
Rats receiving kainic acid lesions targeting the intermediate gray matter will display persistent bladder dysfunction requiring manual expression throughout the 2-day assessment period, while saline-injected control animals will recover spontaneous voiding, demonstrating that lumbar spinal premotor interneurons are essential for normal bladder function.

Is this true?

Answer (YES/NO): NO